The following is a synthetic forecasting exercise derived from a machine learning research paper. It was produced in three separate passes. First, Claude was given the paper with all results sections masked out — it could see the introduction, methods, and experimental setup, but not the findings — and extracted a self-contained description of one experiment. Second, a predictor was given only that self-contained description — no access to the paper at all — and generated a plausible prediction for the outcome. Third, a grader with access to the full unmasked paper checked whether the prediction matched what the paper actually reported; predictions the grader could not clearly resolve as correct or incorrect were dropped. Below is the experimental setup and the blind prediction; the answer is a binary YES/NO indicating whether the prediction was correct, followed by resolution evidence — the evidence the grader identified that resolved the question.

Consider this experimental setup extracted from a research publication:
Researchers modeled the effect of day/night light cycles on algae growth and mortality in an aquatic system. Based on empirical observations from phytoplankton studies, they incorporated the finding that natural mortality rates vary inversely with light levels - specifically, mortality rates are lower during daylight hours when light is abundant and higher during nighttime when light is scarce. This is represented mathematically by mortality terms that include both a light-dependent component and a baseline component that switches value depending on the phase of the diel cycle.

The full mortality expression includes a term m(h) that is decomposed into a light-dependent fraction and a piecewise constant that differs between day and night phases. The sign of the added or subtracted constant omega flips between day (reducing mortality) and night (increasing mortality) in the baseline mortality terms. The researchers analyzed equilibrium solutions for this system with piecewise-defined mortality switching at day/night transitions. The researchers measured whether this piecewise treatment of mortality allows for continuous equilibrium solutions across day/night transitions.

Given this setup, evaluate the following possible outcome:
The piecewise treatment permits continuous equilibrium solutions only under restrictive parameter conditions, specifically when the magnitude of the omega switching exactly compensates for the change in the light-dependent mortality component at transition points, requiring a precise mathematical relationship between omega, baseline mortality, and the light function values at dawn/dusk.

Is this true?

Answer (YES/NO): NO